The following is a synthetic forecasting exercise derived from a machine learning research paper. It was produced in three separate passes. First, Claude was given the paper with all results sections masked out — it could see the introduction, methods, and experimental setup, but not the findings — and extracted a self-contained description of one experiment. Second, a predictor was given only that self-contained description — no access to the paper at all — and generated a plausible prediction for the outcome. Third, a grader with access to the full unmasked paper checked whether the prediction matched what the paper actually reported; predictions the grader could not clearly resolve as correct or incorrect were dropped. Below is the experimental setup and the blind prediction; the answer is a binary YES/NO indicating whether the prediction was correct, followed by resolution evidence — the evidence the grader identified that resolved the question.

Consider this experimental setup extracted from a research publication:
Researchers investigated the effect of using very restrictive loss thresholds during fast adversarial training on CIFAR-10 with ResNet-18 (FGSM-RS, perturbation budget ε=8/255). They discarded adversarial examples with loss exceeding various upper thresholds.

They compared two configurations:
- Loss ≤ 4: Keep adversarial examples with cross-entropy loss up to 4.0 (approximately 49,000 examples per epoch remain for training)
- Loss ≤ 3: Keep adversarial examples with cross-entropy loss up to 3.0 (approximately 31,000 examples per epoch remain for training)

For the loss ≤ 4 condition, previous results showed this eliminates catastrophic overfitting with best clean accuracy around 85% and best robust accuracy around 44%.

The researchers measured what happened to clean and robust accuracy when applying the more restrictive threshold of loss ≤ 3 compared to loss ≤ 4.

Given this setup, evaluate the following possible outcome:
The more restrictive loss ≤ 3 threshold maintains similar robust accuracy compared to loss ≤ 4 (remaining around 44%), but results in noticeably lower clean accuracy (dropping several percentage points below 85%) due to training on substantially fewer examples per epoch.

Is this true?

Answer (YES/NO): NO